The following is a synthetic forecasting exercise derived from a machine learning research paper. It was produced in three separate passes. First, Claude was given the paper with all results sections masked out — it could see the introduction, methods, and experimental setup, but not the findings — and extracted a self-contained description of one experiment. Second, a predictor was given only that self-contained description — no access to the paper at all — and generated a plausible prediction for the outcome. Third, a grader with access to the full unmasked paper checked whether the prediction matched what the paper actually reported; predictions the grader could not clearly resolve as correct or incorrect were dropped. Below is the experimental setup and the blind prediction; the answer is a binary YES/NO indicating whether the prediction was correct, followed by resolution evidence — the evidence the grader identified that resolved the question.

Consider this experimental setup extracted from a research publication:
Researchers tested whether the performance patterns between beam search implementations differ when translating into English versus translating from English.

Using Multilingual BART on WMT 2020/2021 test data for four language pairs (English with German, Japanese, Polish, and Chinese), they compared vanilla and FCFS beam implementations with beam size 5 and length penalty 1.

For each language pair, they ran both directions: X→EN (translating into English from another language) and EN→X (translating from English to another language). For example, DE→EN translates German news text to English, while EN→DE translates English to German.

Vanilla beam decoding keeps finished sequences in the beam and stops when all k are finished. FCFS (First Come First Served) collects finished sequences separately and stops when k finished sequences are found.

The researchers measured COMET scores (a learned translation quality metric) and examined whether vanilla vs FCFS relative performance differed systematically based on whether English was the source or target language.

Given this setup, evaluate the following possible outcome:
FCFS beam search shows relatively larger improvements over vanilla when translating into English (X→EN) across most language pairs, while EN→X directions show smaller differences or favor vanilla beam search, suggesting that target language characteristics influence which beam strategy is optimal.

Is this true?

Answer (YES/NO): NO